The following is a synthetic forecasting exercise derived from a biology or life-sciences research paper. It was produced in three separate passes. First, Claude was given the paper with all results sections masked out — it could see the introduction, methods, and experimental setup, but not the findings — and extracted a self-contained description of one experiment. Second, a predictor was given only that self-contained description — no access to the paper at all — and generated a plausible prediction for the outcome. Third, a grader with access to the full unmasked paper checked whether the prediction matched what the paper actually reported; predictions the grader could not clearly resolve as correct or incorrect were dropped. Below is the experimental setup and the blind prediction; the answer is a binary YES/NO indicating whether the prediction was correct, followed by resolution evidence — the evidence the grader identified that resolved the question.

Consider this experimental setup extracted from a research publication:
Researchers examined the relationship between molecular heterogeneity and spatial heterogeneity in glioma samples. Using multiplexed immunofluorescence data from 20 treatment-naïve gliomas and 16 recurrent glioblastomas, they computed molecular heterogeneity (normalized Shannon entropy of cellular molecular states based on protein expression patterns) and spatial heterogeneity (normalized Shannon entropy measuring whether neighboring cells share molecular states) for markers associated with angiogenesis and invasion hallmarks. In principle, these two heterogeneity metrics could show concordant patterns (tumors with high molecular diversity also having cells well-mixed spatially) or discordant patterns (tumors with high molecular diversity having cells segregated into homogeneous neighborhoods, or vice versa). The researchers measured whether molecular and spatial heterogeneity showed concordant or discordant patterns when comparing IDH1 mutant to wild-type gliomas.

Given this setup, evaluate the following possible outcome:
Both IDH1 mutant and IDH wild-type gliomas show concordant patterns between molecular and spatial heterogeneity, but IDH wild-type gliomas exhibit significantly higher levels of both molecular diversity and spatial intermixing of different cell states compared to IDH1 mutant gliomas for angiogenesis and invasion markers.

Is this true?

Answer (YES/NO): NO